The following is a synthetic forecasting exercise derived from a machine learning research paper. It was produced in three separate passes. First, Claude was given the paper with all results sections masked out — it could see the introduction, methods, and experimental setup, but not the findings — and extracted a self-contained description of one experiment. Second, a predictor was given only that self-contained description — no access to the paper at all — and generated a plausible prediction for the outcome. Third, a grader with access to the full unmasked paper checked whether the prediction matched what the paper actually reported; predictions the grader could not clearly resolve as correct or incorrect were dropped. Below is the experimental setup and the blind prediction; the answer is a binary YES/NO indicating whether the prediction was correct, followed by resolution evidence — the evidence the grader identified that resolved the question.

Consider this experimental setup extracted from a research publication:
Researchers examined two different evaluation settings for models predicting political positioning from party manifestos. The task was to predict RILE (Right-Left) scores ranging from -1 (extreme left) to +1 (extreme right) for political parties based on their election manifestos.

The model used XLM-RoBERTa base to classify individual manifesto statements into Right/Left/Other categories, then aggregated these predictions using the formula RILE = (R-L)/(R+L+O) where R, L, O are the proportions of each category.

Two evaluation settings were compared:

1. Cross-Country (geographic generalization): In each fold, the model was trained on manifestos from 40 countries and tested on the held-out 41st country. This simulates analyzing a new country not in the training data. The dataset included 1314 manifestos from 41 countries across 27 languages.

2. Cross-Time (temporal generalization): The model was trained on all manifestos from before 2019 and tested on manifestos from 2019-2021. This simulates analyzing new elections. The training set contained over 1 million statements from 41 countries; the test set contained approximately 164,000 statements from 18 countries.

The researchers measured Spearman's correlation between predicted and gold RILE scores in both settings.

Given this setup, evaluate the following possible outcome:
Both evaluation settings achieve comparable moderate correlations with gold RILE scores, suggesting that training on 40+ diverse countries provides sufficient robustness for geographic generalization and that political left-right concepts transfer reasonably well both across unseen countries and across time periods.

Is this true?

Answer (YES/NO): NO